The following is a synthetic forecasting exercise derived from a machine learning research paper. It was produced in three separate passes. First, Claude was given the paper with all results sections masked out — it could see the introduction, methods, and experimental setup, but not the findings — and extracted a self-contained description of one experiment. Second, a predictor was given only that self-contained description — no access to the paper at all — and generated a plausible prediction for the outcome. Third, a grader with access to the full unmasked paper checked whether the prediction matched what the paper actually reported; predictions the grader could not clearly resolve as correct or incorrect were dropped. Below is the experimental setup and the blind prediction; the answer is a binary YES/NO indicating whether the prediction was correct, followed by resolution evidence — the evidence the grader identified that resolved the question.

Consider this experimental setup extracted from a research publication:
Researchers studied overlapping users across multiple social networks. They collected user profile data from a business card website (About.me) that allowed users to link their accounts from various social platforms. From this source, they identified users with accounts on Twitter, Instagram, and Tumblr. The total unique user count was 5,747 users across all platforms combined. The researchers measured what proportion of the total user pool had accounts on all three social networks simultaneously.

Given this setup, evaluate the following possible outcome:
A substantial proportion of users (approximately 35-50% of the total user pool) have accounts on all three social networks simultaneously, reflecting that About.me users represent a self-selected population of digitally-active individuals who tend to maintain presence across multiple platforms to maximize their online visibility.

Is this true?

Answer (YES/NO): NO